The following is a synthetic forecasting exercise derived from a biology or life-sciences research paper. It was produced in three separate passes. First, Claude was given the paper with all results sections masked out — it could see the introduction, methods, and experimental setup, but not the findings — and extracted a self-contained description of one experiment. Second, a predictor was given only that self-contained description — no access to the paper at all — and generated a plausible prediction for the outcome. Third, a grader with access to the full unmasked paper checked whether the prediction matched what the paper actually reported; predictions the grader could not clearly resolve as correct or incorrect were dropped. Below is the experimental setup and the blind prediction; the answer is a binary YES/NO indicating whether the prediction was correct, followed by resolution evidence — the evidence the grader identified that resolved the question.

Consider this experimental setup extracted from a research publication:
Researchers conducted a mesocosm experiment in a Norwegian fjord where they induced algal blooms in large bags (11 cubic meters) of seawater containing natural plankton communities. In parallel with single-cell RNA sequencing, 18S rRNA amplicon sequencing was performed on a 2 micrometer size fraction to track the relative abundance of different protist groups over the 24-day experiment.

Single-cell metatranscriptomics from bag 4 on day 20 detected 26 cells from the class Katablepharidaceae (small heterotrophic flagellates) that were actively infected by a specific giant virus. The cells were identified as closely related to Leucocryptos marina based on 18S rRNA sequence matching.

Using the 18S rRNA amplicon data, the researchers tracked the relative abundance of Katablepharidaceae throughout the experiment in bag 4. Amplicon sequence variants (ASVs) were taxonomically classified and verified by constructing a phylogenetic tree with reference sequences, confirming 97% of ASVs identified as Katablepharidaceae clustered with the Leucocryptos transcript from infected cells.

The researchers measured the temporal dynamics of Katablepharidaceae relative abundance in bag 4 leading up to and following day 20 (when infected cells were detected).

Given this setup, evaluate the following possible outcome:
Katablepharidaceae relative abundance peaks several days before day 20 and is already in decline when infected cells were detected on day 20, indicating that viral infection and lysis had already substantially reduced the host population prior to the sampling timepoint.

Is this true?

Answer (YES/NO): NO